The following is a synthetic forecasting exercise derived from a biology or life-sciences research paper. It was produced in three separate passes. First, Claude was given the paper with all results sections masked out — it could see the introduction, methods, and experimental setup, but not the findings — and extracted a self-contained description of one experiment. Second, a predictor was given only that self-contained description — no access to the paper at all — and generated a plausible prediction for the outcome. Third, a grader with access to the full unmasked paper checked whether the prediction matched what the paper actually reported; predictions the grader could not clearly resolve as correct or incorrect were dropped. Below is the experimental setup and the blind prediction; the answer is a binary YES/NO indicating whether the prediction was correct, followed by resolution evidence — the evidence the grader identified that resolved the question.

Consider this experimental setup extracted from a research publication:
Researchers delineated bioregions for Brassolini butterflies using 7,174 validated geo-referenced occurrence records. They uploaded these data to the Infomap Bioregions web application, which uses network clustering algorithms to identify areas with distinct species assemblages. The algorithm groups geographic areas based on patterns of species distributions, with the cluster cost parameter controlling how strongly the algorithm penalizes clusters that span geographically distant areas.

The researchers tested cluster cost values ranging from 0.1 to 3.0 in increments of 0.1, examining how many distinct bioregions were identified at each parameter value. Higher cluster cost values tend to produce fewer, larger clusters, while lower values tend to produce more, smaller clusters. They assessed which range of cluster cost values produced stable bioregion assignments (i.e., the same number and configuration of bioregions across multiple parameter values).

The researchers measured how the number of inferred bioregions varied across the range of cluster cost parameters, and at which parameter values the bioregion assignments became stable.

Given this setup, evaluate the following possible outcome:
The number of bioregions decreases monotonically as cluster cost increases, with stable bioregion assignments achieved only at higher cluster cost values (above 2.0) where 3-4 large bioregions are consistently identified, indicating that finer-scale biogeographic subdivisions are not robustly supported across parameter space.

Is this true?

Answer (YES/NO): NO